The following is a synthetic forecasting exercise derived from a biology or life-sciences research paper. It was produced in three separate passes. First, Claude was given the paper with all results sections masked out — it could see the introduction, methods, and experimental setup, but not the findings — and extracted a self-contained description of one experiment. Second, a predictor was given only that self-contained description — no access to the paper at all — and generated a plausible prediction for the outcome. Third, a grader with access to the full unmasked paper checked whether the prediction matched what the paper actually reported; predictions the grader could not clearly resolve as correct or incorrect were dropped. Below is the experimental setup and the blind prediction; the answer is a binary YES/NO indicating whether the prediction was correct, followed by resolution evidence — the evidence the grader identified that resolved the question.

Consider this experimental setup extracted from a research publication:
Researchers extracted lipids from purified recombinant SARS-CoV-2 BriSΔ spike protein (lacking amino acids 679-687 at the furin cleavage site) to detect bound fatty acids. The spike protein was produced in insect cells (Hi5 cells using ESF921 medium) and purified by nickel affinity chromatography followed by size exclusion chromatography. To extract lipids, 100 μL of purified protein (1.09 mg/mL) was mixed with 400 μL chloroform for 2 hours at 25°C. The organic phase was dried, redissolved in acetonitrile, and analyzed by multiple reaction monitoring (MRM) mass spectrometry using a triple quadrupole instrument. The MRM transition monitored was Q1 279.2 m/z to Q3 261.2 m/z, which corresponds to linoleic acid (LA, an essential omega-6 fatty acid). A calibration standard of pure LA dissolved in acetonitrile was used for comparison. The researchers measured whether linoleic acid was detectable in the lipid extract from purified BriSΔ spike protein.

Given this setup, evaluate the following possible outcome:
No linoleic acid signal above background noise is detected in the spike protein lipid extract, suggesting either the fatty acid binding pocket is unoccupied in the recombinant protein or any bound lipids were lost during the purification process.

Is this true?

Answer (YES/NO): NO